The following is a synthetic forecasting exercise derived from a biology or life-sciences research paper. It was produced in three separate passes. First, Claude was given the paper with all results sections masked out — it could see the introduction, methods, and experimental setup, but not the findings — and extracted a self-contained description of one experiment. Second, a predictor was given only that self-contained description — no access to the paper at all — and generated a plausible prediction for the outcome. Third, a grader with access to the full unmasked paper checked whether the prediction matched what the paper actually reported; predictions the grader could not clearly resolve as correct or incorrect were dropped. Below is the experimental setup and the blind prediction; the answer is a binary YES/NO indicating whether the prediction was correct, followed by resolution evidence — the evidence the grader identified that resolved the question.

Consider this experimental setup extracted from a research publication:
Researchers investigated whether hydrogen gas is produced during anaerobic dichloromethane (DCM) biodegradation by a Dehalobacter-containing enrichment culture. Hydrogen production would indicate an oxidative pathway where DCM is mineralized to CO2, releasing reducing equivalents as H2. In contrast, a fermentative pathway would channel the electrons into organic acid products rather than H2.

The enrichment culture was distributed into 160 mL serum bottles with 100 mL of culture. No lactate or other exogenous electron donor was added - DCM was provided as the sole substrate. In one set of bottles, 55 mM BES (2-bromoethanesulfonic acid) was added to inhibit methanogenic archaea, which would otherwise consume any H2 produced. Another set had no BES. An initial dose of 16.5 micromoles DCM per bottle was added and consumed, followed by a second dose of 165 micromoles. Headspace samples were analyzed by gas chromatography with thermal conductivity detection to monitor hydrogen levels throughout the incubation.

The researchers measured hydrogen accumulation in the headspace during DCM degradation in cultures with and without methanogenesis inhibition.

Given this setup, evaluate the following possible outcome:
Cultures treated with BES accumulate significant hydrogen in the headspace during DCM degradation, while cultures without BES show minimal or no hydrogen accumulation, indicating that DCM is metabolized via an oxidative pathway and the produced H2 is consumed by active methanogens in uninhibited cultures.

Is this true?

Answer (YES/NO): NO